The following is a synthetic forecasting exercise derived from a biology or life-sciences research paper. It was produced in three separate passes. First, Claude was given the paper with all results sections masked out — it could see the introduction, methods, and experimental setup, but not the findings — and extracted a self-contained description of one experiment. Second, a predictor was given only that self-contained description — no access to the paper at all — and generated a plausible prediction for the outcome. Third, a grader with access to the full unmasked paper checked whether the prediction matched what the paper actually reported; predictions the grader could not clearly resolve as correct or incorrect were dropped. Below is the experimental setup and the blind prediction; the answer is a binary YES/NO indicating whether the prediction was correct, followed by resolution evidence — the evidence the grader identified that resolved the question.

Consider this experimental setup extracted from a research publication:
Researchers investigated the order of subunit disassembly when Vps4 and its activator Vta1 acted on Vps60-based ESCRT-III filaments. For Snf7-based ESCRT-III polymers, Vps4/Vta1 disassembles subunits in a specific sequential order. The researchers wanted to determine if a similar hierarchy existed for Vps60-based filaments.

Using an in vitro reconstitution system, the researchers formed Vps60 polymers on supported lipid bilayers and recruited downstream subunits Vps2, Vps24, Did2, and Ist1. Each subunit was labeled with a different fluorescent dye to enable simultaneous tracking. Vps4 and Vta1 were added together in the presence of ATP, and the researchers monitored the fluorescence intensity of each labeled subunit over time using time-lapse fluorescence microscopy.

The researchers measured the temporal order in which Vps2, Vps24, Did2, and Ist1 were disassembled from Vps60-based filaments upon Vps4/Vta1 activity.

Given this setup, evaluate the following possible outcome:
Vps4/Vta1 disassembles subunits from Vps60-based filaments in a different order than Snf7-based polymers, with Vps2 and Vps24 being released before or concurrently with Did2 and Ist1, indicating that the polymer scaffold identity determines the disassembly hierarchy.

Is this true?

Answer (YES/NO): NO